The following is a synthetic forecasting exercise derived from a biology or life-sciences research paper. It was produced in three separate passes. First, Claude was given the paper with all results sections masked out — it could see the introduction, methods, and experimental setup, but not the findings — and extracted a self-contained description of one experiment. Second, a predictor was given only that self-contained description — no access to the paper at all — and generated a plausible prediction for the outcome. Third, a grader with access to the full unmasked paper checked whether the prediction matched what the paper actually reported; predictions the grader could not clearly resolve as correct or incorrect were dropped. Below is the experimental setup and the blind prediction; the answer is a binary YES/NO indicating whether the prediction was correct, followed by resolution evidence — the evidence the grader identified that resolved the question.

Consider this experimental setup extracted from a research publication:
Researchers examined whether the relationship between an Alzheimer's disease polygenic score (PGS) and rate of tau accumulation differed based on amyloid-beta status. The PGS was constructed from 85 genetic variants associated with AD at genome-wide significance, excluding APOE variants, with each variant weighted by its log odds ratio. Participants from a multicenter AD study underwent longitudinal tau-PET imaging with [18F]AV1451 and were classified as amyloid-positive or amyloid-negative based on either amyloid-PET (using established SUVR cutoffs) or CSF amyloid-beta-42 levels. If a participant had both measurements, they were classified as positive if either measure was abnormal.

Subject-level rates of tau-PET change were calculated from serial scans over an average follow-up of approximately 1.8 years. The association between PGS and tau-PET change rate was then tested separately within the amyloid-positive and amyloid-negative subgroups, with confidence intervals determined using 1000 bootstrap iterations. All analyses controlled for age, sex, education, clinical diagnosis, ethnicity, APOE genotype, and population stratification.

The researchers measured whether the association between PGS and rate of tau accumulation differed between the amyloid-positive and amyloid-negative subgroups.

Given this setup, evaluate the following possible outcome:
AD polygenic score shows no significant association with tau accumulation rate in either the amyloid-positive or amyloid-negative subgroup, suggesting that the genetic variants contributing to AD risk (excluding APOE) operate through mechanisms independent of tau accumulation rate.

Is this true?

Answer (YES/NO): NO